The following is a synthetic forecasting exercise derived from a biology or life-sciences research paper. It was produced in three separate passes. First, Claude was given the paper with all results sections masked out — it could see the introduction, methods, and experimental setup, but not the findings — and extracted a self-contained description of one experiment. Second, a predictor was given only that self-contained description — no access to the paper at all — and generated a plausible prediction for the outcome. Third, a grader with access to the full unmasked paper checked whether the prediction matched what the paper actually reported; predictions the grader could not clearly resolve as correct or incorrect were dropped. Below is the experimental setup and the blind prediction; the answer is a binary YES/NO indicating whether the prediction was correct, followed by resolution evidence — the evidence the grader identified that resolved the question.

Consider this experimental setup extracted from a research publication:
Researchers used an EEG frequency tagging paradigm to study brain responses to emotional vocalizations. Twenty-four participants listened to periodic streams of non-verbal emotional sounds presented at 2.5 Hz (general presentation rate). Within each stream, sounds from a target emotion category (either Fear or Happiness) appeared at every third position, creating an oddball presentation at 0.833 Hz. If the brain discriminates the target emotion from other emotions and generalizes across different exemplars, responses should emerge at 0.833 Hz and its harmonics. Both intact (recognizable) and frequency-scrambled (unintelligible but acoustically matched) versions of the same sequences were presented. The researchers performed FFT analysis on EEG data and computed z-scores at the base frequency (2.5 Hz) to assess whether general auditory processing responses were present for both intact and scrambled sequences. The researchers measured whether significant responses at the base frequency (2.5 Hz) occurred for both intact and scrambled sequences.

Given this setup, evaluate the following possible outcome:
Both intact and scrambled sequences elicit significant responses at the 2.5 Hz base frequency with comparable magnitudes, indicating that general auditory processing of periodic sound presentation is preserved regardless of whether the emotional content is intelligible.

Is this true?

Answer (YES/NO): YES